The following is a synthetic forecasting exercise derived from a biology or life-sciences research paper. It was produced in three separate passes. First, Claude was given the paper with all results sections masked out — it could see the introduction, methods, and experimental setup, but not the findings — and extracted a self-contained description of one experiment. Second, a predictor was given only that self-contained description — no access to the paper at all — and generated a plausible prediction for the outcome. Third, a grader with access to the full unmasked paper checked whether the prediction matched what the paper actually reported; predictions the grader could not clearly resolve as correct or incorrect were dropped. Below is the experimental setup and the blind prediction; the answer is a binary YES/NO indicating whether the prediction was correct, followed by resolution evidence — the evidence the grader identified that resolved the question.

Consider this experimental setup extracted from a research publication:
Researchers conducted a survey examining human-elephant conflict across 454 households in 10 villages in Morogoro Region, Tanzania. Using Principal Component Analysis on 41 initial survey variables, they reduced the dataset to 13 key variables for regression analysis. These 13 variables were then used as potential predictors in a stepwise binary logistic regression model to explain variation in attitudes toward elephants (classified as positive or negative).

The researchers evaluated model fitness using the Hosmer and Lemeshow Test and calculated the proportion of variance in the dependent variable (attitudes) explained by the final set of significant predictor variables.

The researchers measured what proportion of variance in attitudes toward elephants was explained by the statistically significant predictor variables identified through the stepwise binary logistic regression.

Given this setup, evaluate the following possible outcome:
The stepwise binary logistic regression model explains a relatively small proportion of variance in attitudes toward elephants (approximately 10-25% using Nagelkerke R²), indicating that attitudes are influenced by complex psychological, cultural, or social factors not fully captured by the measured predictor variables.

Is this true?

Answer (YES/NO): NO